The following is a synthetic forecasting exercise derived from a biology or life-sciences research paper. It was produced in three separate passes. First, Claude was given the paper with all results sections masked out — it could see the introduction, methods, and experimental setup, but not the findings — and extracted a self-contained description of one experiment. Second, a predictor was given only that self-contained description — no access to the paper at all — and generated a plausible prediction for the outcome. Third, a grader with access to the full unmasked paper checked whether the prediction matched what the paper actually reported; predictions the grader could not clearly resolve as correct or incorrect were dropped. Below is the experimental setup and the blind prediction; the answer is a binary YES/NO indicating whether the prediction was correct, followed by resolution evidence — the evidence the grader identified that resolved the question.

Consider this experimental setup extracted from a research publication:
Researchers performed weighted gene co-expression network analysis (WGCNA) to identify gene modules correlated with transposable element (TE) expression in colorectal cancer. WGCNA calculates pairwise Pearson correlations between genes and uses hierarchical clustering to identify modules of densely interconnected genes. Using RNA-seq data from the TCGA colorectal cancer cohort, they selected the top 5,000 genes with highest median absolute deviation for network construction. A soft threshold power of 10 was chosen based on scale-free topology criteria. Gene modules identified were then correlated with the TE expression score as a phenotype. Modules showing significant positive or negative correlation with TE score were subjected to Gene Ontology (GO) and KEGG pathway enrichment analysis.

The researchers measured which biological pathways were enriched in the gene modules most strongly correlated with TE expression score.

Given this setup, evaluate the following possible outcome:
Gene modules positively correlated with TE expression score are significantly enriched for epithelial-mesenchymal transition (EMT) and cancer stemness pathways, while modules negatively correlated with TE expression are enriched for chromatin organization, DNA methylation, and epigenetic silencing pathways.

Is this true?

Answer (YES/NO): NO